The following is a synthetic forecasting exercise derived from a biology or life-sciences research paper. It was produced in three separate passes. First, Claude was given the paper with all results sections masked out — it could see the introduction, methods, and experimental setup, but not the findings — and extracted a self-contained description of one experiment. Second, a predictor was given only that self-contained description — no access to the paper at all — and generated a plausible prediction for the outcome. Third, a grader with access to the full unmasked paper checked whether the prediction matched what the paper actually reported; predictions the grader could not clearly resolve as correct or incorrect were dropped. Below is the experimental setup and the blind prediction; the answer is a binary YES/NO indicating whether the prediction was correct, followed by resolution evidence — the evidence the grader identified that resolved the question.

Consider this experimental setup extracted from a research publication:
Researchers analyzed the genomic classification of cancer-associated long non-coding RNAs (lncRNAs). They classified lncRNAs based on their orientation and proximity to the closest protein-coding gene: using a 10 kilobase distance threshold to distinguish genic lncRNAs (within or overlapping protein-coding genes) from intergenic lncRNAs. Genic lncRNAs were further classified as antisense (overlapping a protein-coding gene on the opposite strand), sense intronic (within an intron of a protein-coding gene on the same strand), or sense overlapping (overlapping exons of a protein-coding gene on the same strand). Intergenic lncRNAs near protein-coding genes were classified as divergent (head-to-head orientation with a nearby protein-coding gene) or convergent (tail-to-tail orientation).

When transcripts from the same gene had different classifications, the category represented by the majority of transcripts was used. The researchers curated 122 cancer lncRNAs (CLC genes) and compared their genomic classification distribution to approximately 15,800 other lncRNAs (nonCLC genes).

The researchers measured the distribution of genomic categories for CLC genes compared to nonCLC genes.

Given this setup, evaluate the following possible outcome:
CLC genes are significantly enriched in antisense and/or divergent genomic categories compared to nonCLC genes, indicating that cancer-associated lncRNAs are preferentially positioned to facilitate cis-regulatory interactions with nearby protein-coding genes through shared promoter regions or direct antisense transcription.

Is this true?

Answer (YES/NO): YES